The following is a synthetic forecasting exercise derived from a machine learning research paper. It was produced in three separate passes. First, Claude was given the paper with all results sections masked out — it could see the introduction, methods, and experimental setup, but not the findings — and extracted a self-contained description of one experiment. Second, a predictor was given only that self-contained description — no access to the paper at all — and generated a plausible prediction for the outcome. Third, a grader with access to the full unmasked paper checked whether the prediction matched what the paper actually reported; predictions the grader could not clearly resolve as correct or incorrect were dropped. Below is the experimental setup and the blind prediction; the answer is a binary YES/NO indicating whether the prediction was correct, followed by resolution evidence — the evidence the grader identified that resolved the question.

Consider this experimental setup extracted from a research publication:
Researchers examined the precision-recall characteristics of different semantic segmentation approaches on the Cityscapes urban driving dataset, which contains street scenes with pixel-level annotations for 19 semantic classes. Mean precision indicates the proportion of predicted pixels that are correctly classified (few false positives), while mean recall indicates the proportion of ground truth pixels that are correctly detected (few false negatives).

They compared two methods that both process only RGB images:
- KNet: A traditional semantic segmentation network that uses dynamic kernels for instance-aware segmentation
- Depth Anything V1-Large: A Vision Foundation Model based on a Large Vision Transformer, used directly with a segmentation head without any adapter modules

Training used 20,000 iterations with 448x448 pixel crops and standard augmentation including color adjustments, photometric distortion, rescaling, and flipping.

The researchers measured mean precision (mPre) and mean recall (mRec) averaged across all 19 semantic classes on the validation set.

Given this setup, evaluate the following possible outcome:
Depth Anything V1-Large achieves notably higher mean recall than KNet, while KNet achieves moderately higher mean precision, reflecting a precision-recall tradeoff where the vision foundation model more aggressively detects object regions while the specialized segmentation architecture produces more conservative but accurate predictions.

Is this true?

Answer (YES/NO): NO